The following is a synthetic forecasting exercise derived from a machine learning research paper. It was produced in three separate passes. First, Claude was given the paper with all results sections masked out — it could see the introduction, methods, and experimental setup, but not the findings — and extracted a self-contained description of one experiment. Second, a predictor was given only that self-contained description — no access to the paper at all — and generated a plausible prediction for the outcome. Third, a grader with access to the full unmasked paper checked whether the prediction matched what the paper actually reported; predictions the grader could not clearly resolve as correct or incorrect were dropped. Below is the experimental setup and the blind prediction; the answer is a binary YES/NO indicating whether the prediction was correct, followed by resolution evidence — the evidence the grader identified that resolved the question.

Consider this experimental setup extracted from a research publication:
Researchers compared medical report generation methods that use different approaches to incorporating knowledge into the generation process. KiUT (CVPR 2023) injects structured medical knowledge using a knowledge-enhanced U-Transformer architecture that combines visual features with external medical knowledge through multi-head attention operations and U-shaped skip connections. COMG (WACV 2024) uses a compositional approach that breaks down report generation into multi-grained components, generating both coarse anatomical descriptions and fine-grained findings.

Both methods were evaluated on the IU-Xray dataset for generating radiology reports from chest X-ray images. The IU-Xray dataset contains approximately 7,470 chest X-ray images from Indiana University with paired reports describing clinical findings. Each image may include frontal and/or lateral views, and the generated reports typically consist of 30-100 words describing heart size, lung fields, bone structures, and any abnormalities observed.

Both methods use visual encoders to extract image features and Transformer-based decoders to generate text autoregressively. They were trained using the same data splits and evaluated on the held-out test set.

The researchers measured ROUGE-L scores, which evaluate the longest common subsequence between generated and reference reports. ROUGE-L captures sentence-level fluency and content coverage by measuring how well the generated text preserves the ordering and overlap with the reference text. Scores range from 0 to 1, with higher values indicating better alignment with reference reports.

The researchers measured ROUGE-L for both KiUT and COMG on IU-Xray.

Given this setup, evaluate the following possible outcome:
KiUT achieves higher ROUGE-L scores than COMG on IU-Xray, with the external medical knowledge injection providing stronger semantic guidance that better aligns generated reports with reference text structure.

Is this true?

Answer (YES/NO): YES